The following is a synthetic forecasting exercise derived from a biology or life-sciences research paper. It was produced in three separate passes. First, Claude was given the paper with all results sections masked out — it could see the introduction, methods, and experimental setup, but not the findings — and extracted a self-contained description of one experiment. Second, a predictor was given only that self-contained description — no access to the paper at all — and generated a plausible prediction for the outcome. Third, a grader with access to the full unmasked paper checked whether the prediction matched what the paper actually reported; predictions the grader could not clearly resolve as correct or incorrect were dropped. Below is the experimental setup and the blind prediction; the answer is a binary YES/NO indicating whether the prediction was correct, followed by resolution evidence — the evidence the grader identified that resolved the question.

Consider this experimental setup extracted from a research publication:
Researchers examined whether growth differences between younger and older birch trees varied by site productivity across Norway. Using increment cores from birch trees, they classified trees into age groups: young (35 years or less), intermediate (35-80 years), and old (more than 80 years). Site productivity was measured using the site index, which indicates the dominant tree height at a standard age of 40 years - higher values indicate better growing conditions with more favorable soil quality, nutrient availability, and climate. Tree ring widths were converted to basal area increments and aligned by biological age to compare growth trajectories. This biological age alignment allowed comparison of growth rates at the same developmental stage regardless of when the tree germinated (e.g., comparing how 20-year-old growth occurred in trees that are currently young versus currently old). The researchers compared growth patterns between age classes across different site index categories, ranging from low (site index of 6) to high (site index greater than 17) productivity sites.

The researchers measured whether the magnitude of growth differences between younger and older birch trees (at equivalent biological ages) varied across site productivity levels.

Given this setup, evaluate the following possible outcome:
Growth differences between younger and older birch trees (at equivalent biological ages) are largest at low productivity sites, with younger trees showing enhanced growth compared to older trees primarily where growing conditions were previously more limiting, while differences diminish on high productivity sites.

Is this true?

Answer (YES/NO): NO